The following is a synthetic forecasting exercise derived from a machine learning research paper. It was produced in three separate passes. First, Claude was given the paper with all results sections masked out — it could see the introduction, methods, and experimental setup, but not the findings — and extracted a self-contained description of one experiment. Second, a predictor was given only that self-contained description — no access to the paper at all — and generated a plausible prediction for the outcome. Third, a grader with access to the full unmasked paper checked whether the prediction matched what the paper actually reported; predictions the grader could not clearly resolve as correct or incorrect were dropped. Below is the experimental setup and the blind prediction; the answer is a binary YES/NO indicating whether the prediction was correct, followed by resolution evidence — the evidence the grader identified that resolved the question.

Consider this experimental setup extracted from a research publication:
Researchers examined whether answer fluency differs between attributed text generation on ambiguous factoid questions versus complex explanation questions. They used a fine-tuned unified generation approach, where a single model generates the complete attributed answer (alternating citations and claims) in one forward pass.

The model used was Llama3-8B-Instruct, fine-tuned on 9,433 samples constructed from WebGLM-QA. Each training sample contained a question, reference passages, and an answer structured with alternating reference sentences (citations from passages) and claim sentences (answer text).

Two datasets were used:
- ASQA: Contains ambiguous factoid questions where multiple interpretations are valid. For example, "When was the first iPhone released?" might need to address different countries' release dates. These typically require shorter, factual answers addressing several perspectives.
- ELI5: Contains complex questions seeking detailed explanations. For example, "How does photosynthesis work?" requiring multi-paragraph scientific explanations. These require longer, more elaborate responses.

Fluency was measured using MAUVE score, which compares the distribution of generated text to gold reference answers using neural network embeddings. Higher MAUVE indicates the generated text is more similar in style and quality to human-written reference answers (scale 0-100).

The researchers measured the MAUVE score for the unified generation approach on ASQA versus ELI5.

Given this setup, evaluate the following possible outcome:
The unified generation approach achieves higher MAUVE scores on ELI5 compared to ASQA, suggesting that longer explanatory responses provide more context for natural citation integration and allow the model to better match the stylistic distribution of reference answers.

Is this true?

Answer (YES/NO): NO